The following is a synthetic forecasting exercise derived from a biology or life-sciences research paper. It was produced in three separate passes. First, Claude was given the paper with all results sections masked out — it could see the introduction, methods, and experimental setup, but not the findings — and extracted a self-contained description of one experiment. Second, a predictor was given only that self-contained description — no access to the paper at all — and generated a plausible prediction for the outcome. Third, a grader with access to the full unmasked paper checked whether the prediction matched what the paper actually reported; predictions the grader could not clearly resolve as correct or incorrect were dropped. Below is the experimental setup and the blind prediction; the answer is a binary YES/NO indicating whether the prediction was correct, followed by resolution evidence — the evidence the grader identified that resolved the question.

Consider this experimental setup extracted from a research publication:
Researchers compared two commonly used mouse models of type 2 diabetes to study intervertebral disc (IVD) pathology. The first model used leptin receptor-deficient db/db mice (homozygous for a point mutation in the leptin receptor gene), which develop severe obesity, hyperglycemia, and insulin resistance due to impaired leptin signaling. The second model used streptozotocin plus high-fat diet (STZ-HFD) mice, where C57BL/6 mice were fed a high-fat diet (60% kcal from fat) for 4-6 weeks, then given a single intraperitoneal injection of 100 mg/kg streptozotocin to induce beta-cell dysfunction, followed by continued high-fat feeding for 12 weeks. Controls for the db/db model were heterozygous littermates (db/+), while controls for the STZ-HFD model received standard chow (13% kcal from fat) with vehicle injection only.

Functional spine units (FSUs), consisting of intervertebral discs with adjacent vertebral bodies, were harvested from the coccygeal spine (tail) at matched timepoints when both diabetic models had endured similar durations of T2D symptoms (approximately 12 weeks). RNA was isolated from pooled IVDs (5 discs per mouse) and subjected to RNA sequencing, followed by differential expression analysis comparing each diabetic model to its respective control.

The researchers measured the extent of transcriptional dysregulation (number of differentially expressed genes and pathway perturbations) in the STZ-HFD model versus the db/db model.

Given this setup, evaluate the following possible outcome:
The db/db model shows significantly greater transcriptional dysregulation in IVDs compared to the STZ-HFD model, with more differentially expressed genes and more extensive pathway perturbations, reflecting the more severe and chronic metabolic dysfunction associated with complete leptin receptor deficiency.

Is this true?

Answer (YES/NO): NO